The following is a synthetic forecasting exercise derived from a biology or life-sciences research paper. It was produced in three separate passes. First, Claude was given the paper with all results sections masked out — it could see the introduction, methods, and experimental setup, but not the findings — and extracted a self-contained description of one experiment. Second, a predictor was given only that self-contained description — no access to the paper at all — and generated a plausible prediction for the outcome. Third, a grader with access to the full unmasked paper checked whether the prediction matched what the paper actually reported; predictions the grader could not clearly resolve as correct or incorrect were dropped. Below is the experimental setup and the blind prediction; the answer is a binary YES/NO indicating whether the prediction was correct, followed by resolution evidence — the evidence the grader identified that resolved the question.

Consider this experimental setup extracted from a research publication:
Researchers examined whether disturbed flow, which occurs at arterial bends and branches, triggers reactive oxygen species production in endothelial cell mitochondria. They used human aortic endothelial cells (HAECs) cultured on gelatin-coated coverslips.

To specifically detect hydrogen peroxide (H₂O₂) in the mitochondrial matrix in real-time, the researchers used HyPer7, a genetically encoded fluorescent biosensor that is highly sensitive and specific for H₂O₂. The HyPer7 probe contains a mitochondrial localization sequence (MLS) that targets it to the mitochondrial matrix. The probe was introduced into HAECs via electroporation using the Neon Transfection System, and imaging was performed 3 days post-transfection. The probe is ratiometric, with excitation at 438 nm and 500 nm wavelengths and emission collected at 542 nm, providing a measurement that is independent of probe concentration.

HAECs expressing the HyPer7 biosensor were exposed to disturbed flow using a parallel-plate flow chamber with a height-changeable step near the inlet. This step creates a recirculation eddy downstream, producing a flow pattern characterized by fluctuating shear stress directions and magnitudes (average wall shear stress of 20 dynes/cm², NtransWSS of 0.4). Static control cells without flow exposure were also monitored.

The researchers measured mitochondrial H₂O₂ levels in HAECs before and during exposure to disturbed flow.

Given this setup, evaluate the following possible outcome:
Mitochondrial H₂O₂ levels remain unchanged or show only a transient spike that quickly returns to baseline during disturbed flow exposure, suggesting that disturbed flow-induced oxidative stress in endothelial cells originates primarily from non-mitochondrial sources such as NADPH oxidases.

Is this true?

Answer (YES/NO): NO